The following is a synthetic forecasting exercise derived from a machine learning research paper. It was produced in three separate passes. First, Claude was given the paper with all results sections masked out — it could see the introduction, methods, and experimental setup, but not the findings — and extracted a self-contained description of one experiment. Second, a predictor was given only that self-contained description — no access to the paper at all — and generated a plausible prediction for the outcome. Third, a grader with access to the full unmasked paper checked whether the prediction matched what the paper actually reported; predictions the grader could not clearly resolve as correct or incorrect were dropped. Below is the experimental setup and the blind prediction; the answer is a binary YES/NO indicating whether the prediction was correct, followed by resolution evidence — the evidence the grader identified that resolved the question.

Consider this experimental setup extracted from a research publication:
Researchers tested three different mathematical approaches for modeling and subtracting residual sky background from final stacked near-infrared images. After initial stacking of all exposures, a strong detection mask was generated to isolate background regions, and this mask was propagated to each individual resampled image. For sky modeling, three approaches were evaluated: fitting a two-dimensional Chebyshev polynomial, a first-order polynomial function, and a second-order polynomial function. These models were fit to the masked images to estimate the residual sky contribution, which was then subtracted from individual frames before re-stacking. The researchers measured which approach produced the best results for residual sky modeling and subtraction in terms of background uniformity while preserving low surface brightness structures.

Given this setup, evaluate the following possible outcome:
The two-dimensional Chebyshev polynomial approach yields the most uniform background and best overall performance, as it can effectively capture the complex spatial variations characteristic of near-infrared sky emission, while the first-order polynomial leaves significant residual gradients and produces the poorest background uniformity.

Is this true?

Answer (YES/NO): NO